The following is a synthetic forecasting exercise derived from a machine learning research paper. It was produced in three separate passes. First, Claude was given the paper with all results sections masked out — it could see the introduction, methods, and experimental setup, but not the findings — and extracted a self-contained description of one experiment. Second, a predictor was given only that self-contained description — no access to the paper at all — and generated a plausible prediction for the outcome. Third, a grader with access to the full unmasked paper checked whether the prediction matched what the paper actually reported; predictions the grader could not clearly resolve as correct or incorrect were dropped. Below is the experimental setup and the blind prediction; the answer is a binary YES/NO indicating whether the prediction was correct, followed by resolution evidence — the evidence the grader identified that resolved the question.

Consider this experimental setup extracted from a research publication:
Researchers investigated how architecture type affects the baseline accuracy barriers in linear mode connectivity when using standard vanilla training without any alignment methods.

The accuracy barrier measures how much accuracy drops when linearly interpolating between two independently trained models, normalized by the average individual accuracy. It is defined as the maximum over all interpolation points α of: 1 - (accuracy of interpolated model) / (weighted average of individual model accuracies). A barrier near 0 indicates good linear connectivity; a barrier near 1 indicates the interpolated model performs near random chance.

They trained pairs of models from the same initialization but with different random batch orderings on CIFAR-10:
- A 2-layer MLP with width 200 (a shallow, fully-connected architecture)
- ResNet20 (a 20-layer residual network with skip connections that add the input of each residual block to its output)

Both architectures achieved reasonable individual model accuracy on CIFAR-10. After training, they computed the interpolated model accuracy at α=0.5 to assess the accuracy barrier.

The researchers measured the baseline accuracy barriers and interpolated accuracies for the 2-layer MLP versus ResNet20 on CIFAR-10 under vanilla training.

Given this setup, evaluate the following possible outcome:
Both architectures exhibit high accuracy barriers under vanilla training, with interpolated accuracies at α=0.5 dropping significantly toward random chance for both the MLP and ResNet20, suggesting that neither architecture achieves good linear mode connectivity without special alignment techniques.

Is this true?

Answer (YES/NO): NO